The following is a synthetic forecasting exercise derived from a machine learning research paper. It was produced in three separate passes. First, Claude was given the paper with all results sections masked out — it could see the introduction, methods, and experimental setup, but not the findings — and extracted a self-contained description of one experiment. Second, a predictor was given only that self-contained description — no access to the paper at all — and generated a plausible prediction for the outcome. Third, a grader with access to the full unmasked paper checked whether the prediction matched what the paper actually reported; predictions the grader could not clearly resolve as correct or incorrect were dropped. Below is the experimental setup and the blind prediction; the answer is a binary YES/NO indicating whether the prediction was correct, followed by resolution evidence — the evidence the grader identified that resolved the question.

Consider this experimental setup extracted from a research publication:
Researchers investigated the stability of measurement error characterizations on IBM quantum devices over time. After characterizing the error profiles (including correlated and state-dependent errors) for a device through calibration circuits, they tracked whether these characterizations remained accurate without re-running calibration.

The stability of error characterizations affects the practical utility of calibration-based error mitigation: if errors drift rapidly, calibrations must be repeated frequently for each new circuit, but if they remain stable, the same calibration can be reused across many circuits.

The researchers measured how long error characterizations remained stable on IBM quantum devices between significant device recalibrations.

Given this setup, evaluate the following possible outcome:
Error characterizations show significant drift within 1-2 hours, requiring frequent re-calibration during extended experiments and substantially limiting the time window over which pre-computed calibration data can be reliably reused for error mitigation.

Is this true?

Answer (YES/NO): NO